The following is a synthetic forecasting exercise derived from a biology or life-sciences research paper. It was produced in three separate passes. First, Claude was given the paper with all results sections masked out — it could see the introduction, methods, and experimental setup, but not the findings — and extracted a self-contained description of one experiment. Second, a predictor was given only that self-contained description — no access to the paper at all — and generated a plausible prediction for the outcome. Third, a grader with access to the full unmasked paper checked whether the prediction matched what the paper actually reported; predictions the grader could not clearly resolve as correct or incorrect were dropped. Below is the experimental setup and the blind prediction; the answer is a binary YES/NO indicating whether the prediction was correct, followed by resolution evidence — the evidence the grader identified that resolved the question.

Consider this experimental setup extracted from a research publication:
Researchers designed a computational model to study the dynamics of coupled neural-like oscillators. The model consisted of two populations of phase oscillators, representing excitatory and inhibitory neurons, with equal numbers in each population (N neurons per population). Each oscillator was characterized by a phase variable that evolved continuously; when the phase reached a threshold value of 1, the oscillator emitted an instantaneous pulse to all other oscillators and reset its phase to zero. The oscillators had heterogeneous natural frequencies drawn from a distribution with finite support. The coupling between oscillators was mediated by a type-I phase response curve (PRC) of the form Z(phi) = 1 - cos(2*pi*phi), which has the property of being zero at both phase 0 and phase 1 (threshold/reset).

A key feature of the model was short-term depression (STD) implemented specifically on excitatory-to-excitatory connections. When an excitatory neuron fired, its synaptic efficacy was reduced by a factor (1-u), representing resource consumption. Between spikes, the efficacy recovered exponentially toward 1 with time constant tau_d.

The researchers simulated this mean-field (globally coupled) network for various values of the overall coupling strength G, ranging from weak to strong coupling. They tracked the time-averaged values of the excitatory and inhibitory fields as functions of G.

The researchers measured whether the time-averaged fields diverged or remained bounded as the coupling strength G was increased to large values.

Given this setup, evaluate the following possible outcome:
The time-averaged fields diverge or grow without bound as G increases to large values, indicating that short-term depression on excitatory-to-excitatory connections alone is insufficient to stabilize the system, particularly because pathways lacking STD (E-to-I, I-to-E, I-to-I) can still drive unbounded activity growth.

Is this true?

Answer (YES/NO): NO